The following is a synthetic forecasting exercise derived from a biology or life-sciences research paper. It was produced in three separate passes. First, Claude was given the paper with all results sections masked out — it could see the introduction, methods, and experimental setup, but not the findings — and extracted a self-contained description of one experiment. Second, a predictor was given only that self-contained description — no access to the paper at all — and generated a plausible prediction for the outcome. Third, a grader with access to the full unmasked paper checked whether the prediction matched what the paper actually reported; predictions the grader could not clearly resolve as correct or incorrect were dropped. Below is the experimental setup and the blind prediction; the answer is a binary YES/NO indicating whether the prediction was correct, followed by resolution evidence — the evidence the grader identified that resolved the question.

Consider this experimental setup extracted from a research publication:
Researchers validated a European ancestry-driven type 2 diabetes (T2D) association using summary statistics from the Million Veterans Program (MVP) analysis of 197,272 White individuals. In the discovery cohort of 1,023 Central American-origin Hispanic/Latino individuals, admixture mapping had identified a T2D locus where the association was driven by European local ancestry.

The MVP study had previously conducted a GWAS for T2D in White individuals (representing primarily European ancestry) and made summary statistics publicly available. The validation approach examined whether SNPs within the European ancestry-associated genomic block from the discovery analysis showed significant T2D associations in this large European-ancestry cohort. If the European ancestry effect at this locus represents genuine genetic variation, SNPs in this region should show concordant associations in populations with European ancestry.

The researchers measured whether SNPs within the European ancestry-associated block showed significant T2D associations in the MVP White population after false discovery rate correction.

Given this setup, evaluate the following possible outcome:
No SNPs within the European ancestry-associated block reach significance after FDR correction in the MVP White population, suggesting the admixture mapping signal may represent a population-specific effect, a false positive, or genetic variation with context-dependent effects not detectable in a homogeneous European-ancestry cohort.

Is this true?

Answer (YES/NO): NO